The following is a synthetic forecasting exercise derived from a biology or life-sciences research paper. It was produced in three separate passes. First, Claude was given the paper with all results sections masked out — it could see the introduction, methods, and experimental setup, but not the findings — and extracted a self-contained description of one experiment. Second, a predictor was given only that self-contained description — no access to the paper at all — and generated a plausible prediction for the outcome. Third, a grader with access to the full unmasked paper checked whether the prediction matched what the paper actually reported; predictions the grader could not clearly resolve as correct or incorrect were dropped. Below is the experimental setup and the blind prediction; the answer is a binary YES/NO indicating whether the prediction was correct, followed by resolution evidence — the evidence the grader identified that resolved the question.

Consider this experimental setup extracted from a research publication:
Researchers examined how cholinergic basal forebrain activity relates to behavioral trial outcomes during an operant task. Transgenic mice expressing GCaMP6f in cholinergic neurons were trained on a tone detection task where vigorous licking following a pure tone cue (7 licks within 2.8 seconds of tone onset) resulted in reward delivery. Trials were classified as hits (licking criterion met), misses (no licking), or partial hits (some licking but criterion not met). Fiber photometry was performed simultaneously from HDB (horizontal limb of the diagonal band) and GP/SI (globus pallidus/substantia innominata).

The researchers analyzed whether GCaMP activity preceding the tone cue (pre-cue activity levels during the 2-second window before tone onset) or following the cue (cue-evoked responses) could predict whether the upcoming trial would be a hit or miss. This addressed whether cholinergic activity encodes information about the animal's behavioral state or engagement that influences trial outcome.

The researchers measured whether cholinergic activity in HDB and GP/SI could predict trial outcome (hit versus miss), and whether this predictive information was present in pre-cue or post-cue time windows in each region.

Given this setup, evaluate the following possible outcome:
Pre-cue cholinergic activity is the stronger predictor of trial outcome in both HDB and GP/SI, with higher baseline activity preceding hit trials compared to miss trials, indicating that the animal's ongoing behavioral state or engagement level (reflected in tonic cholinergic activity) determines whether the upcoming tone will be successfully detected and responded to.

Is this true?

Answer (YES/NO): NO